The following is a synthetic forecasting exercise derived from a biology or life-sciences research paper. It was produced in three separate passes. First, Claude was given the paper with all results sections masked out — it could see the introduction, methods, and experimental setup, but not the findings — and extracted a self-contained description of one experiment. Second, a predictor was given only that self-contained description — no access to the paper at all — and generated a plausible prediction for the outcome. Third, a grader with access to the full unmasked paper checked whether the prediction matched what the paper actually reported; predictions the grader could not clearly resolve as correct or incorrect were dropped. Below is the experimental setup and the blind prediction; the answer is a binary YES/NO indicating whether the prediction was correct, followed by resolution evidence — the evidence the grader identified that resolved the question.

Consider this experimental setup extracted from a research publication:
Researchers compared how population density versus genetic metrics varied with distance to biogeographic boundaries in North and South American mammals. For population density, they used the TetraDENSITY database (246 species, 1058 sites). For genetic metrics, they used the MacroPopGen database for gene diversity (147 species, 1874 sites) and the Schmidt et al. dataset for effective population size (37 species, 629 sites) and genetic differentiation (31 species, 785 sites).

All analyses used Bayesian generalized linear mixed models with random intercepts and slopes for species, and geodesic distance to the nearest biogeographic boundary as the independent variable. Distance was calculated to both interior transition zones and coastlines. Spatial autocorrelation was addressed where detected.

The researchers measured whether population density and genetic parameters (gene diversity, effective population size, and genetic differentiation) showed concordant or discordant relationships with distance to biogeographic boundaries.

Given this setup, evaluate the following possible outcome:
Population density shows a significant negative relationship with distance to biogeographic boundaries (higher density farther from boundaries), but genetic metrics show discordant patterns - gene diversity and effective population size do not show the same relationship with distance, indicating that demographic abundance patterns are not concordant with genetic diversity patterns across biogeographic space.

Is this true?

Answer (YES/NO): NO